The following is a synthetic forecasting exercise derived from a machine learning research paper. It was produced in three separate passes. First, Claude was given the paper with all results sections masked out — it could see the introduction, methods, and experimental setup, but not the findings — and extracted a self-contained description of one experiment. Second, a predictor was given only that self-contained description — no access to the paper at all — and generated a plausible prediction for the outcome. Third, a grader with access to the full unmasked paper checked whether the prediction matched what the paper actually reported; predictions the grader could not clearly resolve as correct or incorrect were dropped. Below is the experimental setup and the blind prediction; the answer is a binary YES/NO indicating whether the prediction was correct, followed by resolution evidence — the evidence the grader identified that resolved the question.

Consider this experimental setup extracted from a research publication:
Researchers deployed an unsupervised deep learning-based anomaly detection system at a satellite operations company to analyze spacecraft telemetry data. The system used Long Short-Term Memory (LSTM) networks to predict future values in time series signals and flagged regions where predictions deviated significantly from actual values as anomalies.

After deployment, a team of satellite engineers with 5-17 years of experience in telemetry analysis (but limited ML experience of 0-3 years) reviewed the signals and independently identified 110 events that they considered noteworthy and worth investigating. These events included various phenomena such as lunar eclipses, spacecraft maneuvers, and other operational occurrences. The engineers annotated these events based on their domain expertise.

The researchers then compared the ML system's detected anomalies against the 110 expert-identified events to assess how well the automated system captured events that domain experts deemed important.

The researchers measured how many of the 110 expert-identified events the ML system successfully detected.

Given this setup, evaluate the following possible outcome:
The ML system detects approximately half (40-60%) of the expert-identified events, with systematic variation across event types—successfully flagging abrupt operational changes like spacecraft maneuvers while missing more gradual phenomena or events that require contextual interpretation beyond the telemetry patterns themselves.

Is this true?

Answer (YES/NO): NO